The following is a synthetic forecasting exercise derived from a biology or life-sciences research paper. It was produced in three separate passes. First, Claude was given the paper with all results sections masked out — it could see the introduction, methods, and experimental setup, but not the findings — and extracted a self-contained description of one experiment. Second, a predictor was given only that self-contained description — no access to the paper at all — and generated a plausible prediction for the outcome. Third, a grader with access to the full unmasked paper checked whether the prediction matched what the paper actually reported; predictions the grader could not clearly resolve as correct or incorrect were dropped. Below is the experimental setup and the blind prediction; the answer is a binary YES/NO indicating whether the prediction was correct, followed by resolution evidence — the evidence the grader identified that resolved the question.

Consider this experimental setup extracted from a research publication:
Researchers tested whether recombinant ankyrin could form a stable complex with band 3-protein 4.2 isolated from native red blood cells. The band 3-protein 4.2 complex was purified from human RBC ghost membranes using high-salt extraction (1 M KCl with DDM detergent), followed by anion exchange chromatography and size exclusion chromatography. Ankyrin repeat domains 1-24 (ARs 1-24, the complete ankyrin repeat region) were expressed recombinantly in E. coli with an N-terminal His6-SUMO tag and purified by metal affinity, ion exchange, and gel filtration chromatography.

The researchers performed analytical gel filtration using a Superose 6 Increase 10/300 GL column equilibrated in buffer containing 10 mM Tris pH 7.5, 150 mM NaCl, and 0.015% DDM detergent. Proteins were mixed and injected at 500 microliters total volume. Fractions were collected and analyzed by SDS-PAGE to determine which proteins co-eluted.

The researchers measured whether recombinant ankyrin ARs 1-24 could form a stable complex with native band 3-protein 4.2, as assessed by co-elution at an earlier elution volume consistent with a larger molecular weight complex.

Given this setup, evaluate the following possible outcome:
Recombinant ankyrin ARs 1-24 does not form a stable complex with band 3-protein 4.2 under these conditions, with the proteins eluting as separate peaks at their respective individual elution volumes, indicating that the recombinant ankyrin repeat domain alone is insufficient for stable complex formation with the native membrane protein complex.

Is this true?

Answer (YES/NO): NO